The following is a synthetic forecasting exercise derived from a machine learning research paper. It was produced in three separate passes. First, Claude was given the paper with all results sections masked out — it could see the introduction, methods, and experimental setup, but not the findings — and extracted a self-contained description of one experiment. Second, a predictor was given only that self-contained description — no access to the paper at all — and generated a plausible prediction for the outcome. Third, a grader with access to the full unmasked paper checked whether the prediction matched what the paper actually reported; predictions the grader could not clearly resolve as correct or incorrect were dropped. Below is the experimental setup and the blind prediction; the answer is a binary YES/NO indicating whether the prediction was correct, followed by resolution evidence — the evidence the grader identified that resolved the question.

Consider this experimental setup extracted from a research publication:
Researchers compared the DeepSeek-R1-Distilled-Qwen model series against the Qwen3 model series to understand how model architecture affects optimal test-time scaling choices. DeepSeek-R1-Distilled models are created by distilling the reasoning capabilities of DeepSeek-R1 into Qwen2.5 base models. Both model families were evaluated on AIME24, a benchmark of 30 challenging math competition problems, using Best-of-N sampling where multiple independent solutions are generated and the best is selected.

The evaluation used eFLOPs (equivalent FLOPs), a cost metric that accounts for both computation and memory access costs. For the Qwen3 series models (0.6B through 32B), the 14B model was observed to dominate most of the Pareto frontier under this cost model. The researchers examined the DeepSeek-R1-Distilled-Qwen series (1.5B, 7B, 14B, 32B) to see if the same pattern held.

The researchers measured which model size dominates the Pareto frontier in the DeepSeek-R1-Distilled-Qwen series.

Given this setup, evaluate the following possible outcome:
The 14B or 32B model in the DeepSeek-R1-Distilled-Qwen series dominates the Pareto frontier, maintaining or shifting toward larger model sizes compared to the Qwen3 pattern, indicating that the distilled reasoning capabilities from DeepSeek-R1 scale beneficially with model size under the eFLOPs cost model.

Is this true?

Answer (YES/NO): NO